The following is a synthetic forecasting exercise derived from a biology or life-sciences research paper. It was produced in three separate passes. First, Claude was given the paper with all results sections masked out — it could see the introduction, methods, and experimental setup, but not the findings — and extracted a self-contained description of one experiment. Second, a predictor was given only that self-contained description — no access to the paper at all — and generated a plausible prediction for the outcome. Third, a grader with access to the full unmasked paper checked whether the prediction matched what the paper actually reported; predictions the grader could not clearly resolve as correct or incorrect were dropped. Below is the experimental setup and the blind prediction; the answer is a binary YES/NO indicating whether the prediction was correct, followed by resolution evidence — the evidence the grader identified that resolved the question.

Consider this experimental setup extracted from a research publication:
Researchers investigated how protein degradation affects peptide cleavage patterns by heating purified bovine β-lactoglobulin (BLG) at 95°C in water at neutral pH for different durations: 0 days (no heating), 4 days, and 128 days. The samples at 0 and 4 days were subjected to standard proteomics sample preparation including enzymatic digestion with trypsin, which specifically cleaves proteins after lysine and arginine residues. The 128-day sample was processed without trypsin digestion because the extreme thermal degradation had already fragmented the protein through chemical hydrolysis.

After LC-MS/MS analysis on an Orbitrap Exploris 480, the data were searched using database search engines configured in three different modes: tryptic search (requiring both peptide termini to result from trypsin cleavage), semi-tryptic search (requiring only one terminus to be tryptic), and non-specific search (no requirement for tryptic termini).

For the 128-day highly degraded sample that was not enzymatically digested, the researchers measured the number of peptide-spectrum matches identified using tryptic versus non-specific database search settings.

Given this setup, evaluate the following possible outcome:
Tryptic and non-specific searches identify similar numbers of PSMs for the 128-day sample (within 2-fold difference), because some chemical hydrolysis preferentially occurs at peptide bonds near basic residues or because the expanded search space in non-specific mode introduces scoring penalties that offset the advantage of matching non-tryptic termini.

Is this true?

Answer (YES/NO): NO